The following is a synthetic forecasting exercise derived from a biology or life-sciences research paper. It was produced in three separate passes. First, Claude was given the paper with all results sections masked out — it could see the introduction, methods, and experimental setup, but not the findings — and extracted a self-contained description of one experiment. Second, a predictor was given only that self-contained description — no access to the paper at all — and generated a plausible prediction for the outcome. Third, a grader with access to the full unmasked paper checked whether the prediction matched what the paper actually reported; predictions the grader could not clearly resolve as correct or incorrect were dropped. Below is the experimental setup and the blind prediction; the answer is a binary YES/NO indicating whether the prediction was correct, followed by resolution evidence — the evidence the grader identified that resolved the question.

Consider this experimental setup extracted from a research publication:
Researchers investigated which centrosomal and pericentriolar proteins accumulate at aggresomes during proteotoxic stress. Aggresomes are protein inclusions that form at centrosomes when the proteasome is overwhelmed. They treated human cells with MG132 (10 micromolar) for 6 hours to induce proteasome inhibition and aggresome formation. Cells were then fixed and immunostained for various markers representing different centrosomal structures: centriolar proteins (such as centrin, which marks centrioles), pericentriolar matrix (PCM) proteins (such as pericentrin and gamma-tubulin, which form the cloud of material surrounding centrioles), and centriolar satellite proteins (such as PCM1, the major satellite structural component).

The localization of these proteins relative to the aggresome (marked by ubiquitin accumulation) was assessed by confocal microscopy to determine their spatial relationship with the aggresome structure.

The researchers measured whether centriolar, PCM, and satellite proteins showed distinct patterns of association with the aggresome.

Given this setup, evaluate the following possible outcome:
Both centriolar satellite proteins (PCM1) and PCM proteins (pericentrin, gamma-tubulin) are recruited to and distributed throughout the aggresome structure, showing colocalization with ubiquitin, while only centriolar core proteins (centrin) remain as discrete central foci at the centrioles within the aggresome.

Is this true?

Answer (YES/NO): NO